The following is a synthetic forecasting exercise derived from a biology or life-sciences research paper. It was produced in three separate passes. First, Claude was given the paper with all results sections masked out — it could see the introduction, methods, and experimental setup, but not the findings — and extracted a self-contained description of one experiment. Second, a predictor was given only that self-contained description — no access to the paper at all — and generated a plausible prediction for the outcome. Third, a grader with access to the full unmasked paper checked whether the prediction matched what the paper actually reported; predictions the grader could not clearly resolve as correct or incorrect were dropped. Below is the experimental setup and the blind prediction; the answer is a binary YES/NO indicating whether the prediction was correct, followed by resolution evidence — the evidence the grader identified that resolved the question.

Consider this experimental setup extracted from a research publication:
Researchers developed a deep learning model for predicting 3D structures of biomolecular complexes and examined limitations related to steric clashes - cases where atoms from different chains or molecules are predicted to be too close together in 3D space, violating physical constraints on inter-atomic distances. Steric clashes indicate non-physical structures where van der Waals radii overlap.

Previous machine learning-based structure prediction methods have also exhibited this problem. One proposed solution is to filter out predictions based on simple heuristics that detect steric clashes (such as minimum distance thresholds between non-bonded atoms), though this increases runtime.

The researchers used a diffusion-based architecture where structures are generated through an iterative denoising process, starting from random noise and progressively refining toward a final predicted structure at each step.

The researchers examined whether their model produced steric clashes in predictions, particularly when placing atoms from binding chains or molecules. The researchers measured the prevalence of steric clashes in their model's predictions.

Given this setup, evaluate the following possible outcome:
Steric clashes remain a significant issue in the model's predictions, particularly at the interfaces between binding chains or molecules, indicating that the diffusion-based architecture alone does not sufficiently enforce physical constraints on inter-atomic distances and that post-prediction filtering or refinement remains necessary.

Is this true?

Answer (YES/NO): YES